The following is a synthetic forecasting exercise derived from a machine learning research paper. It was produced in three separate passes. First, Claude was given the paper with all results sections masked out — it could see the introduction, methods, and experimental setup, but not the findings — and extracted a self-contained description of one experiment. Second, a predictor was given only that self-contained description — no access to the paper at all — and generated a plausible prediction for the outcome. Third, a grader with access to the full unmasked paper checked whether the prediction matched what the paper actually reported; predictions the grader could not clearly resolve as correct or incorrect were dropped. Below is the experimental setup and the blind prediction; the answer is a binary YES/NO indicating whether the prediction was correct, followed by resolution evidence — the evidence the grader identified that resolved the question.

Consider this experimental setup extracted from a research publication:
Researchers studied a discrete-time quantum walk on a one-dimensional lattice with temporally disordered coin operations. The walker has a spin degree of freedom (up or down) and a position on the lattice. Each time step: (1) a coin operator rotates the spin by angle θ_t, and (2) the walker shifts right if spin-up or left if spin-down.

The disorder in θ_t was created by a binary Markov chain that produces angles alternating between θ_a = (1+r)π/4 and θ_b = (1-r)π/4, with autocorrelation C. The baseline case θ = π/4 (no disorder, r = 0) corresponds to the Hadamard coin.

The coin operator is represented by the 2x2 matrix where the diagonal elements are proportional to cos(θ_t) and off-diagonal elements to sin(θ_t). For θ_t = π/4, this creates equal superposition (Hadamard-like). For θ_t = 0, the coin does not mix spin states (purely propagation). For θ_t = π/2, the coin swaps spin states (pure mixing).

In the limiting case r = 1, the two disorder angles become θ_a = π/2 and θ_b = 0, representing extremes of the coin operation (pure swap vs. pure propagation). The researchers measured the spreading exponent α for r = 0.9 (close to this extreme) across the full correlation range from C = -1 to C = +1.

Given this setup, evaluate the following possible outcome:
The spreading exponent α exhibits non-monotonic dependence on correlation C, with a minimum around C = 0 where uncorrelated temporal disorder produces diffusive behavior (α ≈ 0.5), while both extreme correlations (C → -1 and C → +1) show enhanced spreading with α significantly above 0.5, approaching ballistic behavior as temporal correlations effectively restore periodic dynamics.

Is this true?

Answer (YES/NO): NO